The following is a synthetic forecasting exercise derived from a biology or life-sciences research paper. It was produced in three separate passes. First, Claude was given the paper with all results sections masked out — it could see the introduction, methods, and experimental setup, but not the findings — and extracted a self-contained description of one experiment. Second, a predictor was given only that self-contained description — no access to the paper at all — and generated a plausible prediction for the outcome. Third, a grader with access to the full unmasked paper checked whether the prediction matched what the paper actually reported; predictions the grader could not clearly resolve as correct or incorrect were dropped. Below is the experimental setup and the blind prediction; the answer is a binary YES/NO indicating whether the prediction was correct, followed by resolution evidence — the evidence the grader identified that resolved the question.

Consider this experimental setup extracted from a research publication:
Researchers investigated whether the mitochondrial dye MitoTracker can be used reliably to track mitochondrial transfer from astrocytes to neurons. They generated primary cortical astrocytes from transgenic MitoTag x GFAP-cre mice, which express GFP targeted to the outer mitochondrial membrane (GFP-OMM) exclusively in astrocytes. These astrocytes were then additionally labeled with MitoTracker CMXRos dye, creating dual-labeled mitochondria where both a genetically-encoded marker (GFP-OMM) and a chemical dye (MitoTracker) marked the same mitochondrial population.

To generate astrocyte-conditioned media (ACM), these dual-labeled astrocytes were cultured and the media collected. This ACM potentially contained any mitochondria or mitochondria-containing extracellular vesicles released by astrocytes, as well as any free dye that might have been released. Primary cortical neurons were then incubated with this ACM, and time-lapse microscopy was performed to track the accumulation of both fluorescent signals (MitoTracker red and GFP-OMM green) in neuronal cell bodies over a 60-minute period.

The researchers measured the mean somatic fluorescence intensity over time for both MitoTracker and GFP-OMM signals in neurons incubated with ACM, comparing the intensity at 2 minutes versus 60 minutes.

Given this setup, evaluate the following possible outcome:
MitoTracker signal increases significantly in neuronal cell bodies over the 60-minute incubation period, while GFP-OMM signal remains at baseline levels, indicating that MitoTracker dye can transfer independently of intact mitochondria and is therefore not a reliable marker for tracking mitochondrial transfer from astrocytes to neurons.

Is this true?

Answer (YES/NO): YES